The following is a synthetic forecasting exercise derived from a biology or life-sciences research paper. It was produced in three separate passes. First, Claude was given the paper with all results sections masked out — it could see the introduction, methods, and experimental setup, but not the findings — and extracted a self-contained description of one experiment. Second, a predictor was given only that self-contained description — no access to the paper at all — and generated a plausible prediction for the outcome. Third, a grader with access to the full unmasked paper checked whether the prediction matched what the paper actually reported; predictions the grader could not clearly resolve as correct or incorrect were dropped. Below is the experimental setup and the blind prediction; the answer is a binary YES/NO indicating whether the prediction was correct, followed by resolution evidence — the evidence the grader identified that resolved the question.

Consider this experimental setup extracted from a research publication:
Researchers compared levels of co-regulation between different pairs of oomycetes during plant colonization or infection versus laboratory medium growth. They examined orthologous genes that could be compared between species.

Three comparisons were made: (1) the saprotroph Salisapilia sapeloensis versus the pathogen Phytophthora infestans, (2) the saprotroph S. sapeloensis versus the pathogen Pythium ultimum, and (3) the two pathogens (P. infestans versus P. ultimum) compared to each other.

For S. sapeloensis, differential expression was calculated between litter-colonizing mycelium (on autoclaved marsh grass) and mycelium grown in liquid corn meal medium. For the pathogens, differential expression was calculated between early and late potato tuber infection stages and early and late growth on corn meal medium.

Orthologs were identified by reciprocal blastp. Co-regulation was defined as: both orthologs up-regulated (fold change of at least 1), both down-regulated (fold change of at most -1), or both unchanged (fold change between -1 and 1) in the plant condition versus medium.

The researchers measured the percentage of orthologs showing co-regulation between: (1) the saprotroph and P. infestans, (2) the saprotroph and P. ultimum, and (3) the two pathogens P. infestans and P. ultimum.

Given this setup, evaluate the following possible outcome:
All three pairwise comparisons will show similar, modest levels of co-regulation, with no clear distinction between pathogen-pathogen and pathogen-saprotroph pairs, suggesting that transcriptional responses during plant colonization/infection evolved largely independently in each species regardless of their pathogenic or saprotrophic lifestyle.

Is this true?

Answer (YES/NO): NO